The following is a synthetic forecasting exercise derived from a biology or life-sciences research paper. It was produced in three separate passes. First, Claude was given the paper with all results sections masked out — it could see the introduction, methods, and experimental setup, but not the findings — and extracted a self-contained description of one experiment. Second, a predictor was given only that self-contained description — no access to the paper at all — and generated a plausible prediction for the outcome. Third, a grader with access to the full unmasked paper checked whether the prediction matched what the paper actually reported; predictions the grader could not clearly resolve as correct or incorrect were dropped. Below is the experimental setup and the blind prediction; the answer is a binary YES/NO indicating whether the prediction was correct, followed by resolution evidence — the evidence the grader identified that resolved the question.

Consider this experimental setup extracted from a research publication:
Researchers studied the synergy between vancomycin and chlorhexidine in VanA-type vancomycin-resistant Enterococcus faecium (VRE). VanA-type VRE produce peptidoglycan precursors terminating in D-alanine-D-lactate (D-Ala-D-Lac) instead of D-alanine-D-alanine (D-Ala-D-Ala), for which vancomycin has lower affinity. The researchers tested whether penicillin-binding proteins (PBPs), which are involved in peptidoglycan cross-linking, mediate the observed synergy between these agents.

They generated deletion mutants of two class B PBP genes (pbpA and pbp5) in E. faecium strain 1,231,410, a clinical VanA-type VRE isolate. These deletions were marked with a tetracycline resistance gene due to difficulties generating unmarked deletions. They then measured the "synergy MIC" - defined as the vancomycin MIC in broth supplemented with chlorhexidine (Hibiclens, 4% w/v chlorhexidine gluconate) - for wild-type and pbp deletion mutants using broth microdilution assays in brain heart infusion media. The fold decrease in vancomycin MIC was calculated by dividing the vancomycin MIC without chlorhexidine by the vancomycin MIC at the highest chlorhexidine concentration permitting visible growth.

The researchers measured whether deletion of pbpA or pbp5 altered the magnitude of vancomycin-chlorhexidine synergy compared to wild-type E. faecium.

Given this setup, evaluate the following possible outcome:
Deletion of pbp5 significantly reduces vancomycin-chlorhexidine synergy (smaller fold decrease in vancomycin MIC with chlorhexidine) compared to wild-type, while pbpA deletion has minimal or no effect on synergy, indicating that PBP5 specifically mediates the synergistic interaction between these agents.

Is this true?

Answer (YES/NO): NO